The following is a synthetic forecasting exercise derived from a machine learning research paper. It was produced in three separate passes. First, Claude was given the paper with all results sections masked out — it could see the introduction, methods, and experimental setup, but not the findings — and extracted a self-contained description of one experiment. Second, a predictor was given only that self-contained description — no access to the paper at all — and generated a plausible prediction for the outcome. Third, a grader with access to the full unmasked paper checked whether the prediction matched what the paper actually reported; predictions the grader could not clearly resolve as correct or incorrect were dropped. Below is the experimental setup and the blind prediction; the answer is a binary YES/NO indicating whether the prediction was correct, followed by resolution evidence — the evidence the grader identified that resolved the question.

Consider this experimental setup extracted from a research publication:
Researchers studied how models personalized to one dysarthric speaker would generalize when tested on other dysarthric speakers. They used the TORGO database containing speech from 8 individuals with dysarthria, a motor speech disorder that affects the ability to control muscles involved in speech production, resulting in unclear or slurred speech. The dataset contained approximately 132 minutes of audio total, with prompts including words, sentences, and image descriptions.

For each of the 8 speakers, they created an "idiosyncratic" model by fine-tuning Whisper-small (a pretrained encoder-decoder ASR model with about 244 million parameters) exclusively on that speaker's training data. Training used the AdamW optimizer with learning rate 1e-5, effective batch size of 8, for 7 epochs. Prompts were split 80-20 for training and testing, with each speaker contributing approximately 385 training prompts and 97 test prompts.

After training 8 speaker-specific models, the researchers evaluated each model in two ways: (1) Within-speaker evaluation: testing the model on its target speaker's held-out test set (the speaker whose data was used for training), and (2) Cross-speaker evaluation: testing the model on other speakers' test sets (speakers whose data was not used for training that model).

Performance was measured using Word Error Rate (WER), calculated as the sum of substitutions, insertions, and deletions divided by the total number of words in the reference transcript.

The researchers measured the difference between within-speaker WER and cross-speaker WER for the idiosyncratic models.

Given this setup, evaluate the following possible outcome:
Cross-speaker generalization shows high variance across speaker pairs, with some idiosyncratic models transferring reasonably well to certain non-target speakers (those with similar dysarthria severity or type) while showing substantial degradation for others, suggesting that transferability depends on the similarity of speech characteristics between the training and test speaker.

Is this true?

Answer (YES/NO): NO